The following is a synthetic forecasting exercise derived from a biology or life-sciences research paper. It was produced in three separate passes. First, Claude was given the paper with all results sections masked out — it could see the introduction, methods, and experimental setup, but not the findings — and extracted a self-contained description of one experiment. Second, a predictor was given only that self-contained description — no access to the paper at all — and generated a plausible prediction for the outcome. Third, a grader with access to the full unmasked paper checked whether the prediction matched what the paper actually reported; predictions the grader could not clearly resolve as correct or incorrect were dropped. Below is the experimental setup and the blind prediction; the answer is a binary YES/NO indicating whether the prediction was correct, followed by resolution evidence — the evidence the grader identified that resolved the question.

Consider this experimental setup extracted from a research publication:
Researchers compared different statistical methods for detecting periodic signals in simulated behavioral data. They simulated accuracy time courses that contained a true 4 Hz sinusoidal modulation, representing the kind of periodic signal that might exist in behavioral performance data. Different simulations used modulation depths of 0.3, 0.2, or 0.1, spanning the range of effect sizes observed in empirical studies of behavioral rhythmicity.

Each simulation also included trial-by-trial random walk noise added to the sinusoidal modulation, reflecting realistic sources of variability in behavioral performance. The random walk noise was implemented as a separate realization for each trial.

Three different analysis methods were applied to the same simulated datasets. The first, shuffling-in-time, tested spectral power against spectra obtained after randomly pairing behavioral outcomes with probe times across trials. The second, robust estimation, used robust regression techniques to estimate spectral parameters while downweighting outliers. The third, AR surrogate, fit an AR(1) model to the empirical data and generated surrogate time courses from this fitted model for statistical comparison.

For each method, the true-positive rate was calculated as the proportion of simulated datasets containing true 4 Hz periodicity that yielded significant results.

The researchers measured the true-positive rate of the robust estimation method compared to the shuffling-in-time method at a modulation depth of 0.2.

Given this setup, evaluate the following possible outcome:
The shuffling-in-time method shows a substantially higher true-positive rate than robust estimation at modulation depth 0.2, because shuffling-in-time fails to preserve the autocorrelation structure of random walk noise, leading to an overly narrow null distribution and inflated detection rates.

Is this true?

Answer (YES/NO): NO